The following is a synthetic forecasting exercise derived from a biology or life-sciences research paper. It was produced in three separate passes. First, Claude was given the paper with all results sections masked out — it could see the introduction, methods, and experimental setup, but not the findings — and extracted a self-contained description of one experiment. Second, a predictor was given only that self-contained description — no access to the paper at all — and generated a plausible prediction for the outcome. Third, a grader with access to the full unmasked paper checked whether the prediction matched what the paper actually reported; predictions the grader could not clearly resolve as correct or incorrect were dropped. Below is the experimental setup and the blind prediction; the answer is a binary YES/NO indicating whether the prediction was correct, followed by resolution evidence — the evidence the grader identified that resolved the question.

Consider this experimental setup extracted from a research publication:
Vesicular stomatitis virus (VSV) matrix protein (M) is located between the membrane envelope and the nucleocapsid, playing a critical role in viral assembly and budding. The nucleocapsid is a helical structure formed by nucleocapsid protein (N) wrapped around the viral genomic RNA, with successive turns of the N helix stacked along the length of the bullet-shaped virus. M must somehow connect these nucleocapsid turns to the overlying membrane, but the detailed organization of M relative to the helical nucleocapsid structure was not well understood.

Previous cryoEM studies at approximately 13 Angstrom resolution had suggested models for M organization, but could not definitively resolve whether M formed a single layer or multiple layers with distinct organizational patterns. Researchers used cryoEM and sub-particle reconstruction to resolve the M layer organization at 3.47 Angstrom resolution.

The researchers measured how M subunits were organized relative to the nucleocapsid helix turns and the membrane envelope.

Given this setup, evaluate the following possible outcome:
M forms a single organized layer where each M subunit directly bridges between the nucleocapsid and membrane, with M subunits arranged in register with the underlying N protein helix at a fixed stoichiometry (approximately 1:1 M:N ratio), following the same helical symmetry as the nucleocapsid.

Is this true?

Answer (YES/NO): NO